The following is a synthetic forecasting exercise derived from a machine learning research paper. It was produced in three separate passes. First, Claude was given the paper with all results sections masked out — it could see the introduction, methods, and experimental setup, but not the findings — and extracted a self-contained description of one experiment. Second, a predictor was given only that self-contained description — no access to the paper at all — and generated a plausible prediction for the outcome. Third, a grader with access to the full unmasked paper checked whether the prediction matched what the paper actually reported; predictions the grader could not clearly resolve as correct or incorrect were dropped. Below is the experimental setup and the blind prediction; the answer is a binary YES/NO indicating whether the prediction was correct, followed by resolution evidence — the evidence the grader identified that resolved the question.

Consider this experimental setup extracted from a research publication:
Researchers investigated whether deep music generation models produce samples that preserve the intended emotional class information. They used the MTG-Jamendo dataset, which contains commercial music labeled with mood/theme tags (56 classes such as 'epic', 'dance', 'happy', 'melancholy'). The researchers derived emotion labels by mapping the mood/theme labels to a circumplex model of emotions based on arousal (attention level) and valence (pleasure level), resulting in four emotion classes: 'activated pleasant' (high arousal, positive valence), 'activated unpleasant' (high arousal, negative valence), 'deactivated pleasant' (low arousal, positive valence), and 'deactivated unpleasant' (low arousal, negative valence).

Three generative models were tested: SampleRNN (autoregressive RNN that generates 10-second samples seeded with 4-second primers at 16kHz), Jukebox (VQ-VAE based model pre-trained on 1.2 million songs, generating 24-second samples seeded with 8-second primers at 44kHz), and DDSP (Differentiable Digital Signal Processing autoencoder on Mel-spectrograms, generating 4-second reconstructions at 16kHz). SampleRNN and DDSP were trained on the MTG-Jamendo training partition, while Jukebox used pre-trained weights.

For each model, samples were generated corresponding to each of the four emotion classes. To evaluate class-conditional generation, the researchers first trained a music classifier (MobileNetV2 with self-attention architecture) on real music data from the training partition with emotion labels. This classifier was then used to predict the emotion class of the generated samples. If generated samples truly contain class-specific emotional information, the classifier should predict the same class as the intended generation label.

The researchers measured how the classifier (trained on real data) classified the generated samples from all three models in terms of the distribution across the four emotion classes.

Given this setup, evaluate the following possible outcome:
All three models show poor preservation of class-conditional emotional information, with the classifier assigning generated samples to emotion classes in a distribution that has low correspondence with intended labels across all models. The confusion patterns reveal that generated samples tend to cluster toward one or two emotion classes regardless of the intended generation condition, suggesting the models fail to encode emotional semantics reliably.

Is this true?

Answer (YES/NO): NO